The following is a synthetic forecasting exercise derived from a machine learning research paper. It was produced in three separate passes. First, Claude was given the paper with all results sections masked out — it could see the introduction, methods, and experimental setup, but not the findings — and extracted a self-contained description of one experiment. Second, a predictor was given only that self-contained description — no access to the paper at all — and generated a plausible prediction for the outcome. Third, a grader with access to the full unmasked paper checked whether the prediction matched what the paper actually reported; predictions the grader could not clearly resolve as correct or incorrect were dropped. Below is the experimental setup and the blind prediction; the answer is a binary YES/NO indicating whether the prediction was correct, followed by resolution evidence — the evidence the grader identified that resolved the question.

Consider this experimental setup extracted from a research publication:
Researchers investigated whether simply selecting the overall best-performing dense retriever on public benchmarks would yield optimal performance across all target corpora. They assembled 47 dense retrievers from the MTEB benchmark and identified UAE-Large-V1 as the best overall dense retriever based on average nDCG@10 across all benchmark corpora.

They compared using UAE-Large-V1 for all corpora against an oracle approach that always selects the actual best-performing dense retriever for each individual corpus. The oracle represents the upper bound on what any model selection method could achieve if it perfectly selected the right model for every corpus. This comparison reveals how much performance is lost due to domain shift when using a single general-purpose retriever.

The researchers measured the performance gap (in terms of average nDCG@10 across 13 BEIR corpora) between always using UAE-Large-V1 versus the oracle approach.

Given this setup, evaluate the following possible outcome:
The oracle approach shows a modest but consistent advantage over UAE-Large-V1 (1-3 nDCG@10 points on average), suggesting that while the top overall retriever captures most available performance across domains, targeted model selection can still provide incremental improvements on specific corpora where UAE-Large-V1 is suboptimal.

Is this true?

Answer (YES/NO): YES